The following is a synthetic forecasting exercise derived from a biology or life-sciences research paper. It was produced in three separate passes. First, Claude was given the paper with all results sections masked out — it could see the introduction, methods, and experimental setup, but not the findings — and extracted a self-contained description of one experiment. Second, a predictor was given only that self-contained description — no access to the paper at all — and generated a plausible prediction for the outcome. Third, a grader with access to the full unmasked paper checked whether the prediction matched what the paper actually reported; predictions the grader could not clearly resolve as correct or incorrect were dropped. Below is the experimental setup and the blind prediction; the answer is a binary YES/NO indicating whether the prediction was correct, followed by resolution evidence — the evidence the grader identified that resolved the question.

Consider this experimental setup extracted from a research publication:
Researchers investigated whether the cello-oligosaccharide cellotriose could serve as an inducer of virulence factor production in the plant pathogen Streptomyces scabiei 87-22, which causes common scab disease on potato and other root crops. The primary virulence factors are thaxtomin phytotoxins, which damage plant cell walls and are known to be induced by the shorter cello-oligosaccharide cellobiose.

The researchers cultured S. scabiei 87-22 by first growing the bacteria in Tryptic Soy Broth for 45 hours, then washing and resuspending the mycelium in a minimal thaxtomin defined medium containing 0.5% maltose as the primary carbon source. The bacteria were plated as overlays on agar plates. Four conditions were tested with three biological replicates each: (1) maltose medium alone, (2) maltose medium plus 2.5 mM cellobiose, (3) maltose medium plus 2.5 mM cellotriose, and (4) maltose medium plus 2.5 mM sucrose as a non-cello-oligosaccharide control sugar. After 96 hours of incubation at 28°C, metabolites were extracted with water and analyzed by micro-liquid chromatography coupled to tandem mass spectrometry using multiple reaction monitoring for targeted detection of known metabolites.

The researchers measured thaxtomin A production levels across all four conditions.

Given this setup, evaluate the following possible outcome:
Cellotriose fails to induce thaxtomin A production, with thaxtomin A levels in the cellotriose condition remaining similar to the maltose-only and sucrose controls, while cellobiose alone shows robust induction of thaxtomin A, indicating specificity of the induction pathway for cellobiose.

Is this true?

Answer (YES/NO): NO